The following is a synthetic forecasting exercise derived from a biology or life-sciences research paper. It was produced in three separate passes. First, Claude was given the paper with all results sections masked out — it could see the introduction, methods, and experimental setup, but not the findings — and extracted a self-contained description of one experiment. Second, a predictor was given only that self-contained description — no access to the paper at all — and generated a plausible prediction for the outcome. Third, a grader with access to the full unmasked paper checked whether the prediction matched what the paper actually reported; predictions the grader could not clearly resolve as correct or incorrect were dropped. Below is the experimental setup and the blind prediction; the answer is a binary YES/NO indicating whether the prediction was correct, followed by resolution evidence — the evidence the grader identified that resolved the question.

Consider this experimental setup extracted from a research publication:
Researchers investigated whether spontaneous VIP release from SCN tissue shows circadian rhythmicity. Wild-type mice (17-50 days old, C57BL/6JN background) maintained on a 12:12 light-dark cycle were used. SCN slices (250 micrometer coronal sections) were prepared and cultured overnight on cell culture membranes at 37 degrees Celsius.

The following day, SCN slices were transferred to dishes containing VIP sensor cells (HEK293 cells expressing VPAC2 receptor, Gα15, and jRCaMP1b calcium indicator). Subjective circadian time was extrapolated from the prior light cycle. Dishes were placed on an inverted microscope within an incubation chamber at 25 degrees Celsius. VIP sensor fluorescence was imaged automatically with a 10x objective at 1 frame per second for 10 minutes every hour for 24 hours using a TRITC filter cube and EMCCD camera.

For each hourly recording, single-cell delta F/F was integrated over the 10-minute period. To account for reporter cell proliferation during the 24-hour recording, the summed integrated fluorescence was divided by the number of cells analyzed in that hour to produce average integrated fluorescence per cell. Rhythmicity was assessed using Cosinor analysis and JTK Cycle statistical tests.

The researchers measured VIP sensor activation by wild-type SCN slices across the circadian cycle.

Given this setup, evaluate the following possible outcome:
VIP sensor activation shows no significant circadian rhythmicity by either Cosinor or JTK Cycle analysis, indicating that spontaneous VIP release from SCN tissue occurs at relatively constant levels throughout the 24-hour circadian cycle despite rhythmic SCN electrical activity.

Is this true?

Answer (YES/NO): NO